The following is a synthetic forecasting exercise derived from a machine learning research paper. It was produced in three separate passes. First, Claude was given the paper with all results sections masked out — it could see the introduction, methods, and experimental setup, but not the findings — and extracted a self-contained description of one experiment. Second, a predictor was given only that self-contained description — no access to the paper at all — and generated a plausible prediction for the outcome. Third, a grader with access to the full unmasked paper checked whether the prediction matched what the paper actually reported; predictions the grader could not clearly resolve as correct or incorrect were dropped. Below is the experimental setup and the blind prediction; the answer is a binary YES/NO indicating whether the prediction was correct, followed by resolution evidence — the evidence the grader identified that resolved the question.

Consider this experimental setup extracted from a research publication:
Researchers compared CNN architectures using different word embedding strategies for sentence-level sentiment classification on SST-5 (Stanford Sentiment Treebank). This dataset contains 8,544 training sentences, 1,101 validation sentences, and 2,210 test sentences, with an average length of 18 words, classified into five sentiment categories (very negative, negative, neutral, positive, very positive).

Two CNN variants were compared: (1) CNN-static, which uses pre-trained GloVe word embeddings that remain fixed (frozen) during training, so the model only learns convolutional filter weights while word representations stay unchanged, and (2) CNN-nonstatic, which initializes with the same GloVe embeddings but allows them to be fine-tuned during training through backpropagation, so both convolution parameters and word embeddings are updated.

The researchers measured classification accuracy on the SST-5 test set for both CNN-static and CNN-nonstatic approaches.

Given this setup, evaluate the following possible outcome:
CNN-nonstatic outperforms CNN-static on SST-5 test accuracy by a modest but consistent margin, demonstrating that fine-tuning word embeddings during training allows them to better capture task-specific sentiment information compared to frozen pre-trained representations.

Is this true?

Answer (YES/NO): NO